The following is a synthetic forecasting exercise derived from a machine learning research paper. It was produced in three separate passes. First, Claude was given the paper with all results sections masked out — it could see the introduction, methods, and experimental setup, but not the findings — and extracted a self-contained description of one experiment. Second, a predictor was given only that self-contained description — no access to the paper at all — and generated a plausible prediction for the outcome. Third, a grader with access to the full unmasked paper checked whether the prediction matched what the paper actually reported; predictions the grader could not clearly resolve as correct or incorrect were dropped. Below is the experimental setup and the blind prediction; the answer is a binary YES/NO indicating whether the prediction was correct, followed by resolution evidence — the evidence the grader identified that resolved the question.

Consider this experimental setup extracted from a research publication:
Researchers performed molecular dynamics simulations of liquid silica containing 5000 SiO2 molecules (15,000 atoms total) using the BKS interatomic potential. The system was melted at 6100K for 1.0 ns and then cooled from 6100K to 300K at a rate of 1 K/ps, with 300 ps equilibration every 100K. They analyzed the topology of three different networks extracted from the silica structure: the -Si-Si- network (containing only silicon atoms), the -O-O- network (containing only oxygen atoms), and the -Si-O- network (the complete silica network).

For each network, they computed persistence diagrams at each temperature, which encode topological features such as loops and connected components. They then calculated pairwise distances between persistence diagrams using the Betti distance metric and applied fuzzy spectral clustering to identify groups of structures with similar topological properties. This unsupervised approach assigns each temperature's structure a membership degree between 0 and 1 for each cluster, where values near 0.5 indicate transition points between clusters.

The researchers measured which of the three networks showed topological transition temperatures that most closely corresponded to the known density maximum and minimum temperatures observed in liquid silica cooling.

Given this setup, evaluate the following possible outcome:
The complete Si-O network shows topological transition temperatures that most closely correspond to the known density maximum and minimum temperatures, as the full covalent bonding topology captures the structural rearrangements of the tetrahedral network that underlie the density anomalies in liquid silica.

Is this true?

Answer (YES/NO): NO